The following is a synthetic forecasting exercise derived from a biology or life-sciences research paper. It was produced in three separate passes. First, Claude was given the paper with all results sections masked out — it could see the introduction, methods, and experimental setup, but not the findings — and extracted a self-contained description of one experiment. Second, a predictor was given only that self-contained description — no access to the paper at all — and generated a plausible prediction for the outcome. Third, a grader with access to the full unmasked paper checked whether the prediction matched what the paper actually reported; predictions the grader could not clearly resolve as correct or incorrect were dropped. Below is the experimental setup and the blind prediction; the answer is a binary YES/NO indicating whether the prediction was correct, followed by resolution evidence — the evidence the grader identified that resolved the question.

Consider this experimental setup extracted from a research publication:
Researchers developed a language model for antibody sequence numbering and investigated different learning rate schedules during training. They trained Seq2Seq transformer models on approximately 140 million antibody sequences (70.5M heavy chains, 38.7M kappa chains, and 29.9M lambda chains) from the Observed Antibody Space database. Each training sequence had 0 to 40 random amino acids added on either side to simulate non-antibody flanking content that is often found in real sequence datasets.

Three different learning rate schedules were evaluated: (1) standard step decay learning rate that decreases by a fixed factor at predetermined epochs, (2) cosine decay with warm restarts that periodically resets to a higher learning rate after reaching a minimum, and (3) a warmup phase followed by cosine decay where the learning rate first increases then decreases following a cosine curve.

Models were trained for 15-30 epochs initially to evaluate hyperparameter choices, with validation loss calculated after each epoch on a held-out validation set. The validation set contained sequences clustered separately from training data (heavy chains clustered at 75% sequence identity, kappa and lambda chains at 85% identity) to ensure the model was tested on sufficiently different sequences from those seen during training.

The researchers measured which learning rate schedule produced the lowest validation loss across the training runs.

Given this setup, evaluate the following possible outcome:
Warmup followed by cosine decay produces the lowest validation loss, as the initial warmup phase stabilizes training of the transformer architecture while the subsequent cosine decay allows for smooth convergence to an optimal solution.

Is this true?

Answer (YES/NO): NO